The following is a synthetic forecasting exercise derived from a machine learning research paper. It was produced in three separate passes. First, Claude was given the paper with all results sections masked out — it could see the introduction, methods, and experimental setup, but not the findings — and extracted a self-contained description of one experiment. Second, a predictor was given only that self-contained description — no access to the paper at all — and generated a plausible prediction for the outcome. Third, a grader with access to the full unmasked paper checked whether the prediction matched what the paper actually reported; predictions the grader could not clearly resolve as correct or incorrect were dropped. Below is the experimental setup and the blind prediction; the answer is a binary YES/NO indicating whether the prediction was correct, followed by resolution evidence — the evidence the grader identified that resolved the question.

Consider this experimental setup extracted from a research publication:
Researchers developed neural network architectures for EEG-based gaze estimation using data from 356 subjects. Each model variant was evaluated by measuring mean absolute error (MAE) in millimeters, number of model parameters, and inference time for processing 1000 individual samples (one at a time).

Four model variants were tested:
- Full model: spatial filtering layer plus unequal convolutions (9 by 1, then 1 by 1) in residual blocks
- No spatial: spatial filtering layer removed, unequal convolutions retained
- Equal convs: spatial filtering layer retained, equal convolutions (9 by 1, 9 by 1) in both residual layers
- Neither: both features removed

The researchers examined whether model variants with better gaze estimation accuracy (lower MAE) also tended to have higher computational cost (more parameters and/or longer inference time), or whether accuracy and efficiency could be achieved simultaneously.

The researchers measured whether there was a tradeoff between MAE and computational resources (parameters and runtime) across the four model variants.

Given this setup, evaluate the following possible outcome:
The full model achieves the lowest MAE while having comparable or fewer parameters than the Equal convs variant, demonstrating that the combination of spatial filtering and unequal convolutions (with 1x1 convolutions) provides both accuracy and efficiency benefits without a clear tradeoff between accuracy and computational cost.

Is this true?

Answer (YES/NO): YES